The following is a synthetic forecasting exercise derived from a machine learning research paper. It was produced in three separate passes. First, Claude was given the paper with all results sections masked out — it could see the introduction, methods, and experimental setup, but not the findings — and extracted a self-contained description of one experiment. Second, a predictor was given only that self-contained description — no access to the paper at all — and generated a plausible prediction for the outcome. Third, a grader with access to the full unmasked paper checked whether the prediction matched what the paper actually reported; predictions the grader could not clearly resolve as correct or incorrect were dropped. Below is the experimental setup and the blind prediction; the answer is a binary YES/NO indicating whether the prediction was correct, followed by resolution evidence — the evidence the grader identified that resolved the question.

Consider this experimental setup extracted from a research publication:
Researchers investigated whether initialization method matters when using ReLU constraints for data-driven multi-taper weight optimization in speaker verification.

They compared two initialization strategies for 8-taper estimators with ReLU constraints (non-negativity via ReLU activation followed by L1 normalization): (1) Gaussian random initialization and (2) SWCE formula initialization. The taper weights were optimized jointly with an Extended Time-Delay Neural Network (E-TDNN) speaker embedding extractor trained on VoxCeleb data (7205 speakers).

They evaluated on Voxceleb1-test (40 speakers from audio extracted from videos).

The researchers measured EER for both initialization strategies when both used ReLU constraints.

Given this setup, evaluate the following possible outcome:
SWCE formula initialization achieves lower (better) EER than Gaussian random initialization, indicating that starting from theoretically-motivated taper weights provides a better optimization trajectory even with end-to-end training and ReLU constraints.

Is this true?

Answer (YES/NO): NO